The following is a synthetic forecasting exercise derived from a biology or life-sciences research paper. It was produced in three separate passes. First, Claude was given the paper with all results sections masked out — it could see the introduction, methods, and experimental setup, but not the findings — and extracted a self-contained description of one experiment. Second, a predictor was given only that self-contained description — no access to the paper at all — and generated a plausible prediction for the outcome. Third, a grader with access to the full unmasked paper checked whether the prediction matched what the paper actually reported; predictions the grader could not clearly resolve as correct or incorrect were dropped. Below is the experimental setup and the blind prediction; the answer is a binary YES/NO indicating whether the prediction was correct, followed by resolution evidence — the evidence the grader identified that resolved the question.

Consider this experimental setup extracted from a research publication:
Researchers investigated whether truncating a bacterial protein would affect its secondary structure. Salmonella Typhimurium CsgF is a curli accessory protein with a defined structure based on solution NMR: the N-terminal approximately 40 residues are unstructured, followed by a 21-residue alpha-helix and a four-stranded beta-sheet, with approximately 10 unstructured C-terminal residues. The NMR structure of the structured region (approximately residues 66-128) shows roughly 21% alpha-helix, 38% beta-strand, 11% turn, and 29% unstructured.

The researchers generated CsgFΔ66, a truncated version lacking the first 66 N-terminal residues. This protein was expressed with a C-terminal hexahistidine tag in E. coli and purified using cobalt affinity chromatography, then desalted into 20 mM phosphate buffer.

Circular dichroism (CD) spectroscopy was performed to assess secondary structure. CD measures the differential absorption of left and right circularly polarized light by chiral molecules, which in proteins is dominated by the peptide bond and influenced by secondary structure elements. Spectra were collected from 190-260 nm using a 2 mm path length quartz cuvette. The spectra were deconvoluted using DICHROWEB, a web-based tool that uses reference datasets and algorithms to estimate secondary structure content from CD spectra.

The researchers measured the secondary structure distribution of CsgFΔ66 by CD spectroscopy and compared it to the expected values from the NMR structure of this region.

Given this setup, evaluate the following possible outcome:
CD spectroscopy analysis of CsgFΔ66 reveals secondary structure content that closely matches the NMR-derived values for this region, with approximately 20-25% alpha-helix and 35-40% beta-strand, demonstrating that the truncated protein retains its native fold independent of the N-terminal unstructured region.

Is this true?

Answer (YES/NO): NO